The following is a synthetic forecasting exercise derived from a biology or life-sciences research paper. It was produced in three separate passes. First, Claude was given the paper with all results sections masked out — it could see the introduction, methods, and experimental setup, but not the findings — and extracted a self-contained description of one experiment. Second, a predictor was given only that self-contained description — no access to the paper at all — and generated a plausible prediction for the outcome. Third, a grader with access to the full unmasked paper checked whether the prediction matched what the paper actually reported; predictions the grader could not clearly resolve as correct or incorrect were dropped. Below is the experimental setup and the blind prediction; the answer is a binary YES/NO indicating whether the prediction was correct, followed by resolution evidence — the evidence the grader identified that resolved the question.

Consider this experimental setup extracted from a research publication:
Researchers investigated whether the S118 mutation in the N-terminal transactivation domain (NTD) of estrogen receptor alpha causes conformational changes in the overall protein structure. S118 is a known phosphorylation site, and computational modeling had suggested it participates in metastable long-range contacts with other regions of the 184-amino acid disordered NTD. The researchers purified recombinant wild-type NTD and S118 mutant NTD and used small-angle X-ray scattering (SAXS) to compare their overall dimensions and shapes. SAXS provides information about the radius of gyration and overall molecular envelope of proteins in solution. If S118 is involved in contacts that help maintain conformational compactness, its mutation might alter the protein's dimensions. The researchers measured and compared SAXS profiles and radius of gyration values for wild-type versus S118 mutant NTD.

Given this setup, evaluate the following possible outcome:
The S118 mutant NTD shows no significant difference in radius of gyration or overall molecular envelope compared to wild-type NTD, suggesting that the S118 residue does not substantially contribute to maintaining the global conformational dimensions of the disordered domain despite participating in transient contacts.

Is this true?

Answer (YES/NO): NO